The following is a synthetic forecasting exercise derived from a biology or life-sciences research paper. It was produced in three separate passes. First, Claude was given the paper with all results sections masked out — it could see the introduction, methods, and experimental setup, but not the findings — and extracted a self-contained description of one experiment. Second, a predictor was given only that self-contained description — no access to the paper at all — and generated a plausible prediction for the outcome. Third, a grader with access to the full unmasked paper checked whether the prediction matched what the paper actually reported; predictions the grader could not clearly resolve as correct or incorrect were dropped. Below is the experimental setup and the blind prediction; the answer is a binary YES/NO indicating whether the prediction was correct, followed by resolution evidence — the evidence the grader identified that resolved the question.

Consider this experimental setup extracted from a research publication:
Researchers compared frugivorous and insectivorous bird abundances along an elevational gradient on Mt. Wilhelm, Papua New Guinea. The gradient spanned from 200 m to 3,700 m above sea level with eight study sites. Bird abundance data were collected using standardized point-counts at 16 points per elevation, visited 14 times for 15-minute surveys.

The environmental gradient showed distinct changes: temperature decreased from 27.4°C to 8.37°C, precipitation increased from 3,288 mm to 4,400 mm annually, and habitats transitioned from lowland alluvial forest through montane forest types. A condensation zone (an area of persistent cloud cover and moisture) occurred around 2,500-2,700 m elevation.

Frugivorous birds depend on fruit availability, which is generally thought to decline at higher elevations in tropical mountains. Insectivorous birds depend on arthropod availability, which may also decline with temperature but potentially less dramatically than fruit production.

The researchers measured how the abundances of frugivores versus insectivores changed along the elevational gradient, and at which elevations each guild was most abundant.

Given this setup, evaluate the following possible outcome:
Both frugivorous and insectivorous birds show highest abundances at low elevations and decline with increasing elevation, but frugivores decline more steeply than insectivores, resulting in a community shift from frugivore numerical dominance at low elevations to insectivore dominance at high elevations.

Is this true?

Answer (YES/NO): NO